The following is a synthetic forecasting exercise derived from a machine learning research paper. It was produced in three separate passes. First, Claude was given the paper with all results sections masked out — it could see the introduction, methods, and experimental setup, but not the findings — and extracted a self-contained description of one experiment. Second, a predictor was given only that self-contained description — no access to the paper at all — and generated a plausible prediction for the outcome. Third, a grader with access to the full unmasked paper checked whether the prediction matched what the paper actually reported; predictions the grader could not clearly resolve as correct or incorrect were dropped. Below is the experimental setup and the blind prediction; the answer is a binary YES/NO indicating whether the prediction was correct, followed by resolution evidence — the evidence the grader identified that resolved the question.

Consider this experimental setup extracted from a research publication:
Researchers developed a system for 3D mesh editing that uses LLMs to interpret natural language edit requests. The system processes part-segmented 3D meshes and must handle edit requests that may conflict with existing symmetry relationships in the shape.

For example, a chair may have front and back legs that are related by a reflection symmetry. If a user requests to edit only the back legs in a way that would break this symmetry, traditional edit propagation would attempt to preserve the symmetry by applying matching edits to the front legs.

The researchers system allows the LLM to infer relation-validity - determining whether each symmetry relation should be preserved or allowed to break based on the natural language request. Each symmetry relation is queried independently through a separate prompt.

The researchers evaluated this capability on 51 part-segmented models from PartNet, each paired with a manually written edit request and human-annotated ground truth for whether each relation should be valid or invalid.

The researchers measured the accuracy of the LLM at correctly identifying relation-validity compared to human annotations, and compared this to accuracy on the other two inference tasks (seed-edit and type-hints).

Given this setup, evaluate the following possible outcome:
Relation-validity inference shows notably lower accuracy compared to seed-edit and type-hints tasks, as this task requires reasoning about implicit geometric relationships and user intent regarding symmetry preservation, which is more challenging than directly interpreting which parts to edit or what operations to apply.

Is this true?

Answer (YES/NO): NO